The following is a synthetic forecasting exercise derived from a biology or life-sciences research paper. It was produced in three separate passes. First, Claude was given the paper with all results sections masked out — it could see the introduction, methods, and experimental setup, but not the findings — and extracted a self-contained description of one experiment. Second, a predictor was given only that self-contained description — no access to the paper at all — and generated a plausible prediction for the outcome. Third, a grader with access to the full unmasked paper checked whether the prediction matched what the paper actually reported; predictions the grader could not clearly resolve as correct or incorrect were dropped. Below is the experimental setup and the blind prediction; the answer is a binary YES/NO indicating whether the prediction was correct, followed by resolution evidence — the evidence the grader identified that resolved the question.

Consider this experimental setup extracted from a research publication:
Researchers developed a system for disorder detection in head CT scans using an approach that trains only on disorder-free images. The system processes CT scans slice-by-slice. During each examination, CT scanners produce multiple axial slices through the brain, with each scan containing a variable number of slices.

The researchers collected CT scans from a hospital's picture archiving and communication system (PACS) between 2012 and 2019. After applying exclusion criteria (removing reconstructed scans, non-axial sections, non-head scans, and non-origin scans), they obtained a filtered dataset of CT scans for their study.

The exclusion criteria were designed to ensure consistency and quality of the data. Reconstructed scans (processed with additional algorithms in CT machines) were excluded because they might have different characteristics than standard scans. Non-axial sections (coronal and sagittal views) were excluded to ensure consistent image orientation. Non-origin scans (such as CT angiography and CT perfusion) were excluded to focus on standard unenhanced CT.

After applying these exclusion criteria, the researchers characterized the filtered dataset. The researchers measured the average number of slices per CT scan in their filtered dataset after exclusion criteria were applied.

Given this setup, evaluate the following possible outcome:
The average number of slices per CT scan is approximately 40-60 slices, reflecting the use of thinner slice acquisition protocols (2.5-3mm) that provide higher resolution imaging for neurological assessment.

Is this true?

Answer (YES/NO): NO